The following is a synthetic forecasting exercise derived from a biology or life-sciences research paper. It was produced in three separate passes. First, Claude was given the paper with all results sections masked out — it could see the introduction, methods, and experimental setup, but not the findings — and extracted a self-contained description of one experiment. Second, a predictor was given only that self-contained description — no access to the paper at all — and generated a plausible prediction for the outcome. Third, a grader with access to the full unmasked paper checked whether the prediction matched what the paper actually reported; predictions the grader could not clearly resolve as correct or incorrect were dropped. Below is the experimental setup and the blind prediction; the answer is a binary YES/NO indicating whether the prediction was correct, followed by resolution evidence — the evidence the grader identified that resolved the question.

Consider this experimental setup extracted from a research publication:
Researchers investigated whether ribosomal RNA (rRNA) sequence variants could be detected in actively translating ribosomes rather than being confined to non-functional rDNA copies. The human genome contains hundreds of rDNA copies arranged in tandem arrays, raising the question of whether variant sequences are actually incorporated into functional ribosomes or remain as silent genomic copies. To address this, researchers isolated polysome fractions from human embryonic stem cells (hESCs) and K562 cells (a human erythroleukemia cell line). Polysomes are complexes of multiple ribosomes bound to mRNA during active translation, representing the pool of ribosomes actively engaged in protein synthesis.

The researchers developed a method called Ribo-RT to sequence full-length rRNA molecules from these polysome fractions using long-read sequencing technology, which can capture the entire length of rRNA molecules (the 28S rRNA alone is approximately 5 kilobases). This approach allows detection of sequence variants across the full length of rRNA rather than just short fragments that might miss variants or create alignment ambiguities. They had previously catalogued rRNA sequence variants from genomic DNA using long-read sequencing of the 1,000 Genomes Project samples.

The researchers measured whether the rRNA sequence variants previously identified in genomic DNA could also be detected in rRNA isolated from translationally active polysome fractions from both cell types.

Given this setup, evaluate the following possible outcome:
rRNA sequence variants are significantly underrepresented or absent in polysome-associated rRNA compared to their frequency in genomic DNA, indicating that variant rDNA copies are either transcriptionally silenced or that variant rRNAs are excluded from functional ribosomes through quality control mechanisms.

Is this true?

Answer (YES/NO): NO